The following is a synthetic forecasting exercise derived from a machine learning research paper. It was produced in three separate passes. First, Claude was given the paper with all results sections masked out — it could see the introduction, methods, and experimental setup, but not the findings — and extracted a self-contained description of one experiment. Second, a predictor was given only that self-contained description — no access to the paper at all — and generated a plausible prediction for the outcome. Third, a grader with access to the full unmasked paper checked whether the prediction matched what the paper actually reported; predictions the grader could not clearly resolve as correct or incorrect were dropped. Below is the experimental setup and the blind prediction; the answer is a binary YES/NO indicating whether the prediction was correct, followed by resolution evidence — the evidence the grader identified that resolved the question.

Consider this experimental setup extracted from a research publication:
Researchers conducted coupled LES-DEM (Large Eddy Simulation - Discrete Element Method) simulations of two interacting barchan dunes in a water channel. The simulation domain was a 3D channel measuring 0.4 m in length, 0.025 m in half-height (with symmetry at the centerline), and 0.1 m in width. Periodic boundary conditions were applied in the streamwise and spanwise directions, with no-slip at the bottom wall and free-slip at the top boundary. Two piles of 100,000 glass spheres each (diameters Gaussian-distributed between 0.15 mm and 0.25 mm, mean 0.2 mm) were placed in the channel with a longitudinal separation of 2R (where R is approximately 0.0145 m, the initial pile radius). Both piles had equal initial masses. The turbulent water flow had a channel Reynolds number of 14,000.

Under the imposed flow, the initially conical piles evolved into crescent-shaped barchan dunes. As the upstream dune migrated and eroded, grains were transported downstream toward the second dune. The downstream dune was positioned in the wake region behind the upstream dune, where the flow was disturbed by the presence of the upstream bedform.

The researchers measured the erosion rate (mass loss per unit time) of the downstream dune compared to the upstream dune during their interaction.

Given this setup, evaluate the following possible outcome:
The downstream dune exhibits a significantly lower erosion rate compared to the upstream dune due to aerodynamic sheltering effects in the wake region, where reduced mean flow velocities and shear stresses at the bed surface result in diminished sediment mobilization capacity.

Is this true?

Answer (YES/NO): NO